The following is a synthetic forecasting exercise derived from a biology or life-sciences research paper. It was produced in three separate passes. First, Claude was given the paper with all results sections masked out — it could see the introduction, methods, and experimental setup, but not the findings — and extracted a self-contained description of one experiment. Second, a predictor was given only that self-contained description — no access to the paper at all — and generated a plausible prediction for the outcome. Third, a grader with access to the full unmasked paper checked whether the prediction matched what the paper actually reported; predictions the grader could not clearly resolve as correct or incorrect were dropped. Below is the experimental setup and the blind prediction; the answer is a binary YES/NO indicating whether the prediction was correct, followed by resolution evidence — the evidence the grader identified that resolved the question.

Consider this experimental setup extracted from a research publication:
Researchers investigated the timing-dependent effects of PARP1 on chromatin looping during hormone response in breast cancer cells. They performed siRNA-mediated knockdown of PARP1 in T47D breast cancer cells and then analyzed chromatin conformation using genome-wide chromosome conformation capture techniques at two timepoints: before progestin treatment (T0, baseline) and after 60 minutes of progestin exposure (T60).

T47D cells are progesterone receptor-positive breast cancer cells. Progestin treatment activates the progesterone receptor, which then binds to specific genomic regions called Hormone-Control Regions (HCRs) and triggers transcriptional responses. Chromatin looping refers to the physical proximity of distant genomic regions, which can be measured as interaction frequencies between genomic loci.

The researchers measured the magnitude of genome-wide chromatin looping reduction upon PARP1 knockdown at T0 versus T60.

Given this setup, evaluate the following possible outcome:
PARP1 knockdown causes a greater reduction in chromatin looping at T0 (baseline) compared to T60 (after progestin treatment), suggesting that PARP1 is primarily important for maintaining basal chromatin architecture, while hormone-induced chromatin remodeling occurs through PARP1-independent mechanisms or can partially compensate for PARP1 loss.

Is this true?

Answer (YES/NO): NO